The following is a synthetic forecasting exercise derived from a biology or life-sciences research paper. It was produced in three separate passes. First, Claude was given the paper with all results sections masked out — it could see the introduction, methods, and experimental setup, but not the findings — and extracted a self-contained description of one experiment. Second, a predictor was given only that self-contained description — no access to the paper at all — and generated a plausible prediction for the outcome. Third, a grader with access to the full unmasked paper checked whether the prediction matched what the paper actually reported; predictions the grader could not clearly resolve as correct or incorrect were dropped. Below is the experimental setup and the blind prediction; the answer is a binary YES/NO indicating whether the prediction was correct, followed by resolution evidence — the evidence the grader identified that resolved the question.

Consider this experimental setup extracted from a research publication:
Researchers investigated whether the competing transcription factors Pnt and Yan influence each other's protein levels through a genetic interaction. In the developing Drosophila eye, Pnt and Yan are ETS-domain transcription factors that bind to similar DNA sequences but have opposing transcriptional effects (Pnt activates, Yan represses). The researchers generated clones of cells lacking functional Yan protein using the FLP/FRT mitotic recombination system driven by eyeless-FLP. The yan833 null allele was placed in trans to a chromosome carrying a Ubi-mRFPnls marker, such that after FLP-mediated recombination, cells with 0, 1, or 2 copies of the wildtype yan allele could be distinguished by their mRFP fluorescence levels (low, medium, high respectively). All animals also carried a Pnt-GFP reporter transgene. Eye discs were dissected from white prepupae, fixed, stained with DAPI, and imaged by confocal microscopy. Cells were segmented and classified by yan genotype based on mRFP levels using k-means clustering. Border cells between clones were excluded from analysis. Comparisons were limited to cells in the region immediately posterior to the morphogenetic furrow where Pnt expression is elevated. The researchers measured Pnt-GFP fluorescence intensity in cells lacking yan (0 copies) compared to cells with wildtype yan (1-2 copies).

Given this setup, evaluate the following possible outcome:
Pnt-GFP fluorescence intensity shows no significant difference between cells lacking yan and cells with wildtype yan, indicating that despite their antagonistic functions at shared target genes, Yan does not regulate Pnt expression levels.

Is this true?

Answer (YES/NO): NO